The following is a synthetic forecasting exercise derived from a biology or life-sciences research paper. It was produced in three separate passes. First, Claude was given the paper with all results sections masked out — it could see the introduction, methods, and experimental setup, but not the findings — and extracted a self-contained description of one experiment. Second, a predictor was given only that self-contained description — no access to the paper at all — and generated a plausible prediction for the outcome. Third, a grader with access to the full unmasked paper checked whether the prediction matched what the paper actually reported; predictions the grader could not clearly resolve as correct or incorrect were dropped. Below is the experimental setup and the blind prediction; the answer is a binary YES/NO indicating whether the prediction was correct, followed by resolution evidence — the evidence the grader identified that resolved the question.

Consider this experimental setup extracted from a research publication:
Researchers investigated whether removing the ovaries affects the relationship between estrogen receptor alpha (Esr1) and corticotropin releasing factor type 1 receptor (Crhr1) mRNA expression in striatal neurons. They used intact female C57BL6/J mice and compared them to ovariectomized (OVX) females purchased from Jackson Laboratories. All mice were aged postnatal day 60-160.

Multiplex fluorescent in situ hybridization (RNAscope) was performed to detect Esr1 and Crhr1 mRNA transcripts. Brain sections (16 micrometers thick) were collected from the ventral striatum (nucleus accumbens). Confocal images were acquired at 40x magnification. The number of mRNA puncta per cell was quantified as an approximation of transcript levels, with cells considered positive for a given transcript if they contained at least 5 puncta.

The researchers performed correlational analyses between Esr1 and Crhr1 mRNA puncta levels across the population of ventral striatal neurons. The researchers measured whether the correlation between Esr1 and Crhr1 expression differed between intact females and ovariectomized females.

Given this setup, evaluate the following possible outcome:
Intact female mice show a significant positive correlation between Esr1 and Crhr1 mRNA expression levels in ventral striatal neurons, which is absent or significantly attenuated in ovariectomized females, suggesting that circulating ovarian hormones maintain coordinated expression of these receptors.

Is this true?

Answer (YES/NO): NO